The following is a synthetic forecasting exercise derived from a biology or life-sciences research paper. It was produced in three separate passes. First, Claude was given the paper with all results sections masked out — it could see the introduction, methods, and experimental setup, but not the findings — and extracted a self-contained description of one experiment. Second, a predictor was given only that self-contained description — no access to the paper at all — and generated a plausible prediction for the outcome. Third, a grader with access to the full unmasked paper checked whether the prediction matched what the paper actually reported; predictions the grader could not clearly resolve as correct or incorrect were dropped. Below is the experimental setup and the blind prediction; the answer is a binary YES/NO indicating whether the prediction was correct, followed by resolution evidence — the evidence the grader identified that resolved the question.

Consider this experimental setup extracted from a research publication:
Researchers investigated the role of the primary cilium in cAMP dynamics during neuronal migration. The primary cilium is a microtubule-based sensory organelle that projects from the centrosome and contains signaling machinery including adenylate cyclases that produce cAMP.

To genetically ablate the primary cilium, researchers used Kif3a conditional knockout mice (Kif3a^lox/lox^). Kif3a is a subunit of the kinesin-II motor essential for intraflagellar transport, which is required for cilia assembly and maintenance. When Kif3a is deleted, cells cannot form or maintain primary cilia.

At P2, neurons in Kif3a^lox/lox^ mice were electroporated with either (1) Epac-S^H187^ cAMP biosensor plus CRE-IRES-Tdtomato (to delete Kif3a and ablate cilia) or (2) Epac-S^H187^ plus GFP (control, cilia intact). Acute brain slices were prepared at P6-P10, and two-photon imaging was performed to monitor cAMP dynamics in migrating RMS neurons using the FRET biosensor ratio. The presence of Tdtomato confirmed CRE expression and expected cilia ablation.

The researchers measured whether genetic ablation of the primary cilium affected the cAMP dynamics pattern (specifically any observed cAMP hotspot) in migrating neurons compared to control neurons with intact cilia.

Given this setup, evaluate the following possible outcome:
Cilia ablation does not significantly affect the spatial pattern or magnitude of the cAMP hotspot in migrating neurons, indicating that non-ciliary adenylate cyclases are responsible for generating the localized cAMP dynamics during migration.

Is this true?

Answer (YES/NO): NO